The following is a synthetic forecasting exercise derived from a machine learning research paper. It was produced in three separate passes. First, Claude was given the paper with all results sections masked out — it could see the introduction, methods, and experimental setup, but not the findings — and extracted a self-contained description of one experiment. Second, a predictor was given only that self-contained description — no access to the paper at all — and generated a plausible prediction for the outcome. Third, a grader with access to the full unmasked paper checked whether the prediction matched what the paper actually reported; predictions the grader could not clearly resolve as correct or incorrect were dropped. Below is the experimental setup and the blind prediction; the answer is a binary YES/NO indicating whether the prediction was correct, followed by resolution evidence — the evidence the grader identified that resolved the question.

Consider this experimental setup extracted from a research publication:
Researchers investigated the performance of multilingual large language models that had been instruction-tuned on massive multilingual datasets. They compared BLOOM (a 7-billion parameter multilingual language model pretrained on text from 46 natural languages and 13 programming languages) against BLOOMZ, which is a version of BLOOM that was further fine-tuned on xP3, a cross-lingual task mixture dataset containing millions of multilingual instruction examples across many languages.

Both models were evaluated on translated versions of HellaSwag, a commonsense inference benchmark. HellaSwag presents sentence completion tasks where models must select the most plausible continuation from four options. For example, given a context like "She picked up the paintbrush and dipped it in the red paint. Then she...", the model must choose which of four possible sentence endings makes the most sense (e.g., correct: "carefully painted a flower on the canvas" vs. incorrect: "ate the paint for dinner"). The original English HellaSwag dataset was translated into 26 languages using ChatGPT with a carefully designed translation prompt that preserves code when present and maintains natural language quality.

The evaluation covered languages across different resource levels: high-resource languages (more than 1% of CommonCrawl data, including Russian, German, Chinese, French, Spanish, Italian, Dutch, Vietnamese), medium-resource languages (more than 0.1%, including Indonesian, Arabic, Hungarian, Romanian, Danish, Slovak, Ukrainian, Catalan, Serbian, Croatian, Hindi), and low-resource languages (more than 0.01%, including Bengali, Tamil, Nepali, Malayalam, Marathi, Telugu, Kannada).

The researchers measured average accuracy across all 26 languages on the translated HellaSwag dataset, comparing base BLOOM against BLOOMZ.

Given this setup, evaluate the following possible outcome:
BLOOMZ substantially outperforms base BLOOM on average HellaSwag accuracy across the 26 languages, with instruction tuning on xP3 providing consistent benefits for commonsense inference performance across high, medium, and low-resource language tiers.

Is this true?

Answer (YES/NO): NO